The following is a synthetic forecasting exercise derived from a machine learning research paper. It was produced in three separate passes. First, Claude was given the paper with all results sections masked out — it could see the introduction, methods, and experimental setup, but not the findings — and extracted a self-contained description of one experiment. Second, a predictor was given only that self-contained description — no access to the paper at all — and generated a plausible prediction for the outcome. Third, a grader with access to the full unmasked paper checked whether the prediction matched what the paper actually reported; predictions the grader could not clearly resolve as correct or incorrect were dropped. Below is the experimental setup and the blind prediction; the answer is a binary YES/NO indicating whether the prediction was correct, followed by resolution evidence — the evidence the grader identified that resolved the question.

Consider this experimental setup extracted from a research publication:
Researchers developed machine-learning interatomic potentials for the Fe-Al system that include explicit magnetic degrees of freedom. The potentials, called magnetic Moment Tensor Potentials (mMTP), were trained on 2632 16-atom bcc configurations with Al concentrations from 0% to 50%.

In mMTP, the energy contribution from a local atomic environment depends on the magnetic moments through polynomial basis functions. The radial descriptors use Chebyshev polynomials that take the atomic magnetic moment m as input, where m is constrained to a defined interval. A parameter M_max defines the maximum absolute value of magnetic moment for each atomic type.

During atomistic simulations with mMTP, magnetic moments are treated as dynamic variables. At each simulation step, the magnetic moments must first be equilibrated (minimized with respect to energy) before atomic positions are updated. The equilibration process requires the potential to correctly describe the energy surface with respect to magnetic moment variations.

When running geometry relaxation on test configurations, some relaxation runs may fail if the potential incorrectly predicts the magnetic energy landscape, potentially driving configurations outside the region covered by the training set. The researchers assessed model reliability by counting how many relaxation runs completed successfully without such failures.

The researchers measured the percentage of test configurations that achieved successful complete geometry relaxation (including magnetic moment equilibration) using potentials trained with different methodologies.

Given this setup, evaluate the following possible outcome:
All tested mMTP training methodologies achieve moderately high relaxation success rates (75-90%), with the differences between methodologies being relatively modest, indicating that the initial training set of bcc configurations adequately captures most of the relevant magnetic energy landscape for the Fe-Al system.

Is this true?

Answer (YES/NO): NO